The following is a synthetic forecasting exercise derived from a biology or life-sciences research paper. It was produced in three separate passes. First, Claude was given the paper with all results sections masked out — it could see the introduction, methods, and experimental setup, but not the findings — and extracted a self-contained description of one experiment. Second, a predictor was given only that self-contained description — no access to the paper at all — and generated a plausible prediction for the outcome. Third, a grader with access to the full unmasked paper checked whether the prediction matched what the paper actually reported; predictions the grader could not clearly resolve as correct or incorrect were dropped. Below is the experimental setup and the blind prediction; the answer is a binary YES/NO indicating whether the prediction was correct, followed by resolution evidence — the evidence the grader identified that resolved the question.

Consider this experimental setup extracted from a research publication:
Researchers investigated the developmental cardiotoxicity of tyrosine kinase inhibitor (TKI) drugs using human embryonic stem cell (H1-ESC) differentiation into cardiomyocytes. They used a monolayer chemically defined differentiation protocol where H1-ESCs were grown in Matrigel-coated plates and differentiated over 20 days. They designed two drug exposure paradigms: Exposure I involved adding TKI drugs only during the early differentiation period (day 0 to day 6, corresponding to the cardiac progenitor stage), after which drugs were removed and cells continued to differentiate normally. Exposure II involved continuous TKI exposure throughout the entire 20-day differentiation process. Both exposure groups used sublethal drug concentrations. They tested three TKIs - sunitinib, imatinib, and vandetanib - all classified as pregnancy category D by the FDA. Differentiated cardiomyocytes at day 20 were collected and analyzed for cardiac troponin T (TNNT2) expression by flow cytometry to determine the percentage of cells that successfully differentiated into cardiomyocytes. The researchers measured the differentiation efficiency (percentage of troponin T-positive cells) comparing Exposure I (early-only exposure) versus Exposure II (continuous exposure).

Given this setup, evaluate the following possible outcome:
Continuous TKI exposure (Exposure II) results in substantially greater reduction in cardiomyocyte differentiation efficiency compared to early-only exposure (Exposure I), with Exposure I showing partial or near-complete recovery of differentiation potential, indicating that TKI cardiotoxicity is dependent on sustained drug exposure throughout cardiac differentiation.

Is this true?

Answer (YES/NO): NO